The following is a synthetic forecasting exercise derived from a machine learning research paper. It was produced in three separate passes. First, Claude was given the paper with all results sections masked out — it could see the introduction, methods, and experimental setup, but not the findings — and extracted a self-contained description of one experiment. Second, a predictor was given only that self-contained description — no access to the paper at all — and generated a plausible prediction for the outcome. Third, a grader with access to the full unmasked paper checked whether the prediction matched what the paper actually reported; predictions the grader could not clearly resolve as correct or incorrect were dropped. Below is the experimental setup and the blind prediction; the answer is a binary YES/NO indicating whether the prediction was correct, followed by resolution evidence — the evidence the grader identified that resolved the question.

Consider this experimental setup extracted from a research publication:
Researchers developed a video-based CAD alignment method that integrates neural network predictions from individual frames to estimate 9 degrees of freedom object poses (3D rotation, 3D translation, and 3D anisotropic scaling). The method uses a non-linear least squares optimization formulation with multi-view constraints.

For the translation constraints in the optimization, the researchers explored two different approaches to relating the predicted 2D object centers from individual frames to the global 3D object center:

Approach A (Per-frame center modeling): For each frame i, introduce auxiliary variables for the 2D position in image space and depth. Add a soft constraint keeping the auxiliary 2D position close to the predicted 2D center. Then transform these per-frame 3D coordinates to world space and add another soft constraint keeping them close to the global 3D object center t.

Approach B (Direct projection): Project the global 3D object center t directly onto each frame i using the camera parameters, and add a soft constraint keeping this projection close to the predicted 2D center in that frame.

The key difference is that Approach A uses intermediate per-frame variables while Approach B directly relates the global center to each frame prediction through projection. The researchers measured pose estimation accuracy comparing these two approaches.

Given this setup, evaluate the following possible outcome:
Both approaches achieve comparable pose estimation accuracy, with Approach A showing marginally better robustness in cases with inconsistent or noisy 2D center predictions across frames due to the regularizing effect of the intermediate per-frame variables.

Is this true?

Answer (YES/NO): NO